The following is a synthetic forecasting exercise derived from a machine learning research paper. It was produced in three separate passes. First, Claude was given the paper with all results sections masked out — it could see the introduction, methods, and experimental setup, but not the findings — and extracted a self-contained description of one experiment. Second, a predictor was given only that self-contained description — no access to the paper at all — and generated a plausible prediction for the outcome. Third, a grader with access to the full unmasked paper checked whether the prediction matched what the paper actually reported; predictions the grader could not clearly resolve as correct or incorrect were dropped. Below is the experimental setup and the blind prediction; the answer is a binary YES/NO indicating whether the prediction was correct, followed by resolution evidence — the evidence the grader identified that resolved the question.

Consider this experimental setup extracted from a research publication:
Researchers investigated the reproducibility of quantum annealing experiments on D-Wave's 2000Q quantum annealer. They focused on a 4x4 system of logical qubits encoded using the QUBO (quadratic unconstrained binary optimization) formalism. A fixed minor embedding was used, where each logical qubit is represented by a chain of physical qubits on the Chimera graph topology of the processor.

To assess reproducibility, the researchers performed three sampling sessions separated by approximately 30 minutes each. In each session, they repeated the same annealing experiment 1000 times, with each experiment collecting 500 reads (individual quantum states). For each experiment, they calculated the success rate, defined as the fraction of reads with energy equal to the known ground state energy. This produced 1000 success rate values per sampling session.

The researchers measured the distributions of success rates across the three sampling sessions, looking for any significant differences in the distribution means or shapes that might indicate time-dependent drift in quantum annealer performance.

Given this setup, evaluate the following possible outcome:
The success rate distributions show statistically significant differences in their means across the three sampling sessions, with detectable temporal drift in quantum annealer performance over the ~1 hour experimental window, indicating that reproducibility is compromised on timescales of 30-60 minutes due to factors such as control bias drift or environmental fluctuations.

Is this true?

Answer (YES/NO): NO